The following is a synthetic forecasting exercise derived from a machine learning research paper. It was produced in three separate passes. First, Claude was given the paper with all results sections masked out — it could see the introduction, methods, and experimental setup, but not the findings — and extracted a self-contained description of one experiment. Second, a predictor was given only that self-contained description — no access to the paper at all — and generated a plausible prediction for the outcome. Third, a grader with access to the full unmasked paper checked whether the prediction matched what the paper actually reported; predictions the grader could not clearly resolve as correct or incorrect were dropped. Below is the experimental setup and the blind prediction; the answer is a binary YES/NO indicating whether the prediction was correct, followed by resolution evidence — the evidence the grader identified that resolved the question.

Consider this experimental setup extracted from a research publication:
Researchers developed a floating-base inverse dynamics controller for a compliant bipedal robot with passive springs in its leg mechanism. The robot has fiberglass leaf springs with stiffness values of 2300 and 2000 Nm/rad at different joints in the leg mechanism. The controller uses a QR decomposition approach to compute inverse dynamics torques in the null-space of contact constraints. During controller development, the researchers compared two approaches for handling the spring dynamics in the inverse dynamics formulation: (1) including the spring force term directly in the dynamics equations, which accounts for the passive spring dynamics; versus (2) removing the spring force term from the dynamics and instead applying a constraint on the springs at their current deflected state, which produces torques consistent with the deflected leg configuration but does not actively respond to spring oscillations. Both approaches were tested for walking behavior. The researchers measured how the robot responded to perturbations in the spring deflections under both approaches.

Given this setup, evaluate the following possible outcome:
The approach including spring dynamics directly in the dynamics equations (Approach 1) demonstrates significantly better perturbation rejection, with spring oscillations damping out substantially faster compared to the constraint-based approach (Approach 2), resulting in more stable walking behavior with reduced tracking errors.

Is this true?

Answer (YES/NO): NO